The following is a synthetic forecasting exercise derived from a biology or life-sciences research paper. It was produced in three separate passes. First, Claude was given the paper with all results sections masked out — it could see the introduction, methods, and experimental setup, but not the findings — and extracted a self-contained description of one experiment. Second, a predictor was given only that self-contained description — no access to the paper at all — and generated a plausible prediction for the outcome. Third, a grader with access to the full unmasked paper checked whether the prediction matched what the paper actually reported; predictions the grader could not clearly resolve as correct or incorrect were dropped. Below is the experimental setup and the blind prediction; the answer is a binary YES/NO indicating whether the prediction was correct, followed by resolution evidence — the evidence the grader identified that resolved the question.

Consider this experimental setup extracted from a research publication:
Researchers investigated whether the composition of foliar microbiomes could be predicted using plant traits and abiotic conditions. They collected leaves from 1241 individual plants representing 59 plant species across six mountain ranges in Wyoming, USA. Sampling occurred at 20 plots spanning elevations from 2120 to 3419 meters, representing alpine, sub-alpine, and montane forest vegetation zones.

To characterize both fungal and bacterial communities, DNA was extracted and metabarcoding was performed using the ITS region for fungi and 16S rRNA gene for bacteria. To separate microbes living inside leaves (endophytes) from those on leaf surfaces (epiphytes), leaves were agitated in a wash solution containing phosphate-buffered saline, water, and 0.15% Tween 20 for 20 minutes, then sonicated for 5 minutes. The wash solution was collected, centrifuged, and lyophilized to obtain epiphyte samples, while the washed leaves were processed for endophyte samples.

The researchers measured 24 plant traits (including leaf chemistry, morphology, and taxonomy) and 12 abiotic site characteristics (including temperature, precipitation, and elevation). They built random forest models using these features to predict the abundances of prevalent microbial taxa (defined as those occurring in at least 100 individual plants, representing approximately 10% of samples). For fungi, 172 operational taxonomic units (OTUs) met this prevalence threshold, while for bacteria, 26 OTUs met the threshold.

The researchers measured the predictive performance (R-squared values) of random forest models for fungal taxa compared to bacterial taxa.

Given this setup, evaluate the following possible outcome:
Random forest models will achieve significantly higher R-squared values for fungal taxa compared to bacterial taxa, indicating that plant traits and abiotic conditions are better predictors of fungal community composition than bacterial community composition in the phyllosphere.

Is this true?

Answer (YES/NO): YES